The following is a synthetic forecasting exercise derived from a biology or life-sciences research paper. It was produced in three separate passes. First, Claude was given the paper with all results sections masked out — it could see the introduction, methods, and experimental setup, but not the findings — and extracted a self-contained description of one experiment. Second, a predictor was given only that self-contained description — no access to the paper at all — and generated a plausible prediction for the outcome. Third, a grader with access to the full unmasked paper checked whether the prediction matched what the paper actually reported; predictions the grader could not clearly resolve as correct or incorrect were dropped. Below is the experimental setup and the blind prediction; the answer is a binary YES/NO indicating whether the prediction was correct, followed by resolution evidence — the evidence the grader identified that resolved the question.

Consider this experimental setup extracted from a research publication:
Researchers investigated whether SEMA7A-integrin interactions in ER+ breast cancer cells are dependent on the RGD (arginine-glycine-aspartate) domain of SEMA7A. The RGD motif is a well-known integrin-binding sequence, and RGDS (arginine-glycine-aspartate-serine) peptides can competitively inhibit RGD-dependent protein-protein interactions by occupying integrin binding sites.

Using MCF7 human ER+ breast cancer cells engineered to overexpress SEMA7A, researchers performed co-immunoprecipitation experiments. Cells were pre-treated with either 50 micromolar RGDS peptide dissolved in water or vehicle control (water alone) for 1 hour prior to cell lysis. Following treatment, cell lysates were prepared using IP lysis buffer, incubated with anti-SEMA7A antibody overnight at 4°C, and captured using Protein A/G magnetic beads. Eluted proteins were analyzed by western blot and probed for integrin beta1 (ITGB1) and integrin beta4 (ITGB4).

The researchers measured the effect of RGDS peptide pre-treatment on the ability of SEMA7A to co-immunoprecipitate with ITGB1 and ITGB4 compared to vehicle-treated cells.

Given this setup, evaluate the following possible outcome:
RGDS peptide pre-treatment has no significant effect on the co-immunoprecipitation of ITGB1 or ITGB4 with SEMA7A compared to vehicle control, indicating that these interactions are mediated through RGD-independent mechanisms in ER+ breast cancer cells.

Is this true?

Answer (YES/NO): NO